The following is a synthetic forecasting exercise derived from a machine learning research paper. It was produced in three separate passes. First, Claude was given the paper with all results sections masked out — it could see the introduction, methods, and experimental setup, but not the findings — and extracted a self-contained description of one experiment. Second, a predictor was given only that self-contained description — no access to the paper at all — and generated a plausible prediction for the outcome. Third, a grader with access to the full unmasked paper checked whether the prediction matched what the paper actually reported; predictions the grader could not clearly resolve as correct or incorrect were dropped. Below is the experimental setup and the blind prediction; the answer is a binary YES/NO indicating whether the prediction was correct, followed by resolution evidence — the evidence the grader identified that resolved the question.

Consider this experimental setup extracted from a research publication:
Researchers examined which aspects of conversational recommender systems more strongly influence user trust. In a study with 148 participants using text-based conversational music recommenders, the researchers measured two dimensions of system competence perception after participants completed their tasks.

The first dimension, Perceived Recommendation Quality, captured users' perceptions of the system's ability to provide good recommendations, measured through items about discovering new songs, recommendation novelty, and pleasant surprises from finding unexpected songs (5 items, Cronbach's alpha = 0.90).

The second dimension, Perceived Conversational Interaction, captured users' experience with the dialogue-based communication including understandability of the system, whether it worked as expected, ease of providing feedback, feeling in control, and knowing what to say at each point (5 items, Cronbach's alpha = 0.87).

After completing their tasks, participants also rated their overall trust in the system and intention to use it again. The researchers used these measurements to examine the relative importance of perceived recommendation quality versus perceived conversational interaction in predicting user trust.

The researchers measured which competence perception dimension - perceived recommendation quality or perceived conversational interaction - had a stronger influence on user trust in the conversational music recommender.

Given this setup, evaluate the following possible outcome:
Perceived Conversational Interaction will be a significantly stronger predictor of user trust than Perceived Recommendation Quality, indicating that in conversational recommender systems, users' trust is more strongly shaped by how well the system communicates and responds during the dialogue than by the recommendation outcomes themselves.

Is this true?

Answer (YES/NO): YES